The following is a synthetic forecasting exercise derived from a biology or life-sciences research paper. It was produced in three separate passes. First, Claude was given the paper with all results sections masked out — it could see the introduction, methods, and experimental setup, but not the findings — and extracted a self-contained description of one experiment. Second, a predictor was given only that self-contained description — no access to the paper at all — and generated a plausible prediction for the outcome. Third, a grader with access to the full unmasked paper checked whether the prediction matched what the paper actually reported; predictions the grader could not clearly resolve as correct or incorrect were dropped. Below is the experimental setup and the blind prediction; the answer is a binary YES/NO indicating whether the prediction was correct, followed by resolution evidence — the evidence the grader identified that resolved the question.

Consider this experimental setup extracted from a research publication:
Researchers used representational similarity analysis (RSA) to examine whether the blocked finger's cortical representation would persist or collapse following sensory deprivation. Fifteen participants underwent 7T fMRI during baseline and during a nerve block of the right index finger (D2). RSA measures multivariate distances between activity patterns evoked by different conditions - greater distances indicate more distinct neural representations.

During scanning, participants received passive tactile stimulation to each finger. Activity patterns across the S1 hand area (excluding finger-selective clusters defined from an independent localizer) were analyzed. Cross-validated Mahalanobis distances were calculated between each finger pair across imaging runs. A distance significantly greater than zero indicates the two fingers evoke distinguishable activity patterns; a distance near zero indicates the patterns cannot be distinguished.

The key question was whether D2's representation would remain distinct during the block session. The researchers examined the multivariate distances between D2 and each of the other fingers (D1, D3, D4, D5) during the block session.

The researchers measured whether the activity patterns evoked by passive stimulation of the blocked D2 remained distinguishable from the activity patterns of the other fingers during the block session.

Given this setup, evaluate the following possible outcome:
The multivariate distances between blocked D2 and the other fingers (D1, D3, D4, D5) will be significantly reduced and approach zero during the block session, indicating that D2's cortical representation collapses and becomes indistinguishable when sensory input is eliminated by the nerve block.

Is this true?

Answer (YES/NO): NO